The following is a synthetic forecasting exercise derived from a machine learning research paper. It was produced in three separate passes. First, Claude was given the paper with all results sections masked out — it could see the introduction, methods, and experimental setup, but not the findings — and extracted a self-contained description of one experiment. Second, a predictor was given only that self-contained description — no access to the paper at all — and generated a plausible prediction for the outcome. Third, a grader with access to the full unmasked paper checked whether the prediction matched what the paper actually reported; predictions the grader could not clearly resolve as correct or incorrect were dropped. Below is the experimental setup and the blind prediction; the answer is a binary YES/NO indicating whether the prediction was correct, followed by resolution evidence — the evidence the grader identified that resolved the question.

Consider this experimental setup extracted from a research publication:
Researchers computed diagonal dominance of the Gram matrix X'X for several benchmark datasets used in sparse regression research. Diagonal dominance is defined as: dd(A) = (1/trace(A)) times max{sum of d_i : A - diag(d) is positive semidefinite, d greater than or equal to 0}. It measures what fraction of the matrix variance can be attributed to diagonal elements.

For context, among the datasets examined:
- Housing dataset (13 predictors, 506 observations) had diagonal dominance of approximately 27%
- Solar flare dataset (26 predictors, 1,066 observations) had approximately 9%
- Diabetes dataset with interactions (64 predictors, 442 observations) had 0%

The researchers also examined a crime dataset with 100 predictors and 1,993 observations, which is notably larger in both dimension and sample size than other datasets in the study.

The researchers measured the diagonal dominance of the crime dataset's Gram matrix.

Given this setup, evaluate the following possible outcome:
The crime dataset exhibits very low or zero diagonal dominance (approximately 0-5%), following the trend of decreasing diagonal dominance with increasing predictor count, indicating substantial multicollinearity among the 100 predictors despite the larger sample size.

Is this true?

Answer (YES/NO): NO